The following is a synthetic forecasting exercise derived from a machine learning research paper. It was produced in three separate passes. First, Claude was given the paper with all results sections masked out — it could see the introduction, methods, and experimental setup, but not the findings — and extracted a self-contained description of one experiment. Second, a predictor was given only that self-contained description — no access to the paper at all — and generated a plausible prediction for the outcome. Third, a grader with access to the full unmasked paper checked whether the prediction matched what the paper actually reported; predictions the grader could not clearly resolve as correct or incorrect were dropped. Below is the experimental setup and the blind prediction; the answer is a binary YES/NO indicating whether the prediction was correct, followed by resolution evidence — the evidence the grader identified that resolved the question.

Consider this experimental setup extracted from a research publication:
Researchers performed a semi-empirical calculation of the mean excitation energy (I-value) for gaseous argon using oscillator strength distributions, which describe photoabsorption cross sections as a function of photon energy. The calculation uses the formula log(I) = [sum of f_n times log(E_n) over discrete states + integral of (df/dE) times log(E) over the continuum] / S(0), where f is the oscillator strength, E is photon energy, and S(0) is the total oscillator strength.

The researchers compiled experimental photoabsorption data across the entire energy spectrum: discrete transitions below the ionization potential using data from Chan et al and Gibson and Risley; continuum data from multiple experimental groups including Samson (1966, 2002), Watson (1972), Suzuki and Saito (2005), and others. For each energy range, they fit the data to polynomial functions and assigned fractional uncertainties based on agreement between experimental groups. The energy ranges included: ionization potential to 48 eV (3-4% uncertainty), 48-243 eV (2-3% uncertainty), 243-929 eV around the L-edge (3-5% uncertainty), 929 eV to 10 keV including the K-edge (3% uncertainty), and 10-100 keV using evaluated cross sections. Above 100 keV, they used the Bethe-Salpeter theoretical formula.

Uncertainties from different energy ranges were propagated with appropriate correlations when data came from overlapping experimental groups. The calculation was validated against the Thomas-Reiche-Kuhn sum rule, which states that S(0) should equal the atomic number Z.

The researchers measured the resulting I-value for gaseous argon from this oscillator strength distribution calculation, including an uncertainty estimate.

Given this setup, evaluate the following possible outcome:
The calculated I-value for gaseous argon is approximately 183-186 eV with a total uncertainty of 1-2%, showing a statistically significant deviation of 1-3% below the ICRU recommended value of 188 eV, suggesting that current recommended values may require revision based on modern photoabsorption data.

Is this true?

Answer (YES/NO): NO